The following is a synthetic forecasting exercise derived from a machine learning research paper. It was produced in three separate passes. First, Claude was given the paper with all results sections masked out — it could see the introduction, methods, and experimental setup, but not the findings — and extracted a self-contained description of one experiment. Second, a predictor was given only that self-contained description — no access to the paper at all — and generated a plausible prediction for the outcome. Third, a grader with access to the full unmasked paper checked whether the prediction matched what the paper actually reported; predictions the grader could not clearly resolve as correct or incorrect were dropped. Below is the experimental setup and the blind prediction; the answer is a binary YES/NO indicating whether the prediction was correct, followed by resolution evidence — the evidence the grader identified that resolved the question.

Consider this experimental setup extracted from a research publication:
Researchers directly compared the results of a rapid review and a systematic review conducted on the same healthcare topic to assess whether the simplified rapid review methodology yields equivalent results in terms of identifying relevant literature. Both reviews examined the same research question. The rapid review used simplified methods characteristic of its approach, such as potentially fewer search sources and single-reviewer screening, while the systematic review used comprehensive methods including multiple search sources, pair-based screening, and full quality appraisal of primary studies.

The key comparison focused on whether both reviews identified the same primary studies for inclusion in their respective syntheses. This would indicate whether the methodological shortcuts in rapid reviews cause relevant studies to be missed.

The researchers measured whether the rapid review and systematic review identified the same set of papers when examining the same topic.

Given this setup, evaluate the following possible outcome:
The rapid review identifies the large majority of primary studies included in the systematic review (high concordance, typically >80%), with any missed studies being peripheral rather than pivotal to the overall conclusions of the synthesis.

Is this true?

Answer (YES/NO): YES